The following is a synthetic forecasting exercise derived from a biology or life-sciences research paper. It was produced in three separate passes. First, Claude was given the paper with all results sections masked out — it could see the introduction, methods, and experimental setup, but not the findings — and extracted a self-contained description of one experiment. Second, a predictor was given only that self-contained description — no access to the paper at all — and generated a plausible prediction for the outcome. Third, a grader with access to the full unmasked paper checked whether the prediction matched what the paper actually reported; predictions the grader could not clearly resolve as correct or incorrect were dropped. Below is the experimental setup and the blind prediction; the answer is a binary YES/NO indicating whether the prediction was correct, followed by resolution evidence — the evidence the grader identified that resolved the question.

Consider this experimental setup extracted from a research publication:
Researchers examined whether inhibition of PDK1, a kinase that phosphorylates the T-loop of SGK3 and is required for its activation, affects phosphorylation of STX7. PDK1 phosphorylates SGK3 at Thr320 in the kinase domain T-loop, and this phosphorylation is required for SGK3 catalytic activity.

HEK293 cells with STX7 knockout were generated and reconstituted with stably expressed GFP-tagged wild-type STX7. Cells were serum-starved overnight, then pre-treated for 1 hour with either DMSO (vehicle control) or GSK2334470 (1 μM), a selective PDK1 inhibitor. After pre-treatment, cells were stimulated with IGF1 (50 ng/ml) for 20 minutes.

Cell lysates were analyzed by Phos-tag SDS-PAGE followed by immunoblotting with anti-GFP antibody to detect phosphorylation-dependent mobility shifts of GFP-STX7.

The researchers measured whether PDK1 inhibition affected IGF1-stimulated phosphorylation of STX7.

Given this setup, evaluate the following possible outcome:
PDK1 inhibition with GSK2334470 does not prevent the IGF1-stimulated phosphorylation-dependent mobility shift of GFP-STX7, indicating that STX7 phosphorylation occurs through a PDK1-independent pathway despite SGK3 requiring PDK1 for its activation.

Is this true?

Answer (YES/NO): NO